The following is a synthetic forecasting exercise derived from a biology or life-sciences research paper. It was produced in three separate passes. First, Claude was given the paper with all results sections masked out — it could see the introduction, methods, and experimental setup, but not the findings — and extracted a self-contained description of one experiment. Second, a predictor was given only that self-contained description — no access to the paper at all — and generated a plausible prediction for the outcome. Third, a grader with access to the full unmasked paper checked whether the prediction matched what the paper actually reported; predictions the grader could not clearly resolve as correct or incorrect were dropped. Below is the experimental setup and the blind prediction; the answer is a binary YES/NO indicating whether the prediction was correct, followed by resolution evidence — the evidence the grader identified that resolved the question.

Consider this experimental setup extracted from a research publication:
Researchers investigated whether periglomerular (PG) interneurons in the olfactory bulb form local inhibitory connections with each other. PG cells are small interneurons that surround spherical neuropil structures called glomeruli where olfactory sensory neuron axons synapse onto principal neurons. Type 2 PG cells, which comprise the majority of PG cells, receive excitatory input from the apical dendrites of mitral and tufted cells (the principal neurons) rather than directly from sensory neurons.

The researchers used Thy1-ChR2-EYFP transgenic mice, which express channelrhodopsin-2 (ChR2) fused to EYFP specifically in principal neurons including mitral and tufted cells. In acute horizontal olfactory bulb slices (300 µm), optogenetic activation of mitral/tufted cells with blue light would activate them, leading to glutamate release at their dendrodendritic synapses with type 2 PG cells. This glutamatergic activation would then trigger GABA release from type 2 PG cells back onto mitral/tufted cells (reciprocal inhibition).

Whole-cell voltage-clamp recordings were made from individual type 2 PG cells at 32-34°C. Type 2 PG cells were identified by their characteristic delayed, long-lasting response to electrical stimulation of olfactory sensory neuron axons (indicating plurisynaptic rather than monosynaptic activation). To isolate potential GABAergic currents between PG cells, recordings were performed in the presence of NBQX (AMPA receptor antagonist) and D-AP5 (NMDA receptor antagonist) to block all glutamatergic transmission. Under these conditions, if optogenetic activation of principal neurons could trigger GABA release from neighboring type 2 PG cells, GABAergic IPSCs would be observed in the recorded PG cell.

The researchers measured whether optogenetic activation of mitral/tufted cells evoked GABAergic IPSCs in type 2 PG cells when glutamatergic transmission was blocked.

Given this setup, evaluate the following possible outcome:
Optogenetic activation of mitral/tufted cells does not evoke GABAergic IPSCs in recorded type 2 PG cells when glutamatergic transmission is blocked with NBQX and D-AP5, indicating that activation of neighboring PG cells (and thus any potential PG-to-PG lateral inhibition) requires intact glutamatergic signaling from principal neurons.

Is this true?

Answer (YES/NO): NO